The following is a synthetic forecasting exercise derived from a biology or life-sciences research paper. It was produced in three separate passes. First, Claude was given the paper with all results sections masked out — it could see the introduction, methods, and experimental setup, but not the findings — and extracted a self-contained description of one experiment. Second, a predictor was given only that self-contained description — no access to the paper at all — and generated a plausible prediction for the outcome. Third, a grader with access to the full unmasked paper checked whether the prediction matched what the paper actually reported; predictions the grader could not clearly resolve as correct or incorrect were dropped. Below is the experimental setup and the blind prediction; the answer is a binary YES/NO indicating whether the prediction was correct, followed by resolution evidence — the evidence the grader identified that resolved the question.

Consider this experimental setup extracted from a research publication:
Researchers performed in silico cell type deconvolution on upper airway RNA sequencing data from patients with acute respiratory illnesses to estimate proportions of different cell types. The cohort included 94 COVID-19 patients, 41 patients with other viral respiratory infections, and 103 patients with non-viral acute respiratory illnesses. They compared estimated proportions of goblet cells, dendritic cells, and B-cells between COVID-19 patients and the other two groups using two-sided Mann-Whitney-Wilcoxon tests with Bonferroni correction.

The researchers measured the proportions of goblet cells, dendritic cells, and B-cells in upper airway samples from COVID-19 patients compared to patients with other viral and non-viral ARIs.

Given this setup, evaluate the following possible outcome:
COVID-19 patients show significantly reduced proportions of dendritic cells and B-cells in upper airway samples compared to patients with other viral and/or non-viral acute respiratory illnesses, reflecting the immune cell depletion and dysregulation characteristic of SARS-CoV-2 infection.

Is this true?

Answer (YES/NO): NO